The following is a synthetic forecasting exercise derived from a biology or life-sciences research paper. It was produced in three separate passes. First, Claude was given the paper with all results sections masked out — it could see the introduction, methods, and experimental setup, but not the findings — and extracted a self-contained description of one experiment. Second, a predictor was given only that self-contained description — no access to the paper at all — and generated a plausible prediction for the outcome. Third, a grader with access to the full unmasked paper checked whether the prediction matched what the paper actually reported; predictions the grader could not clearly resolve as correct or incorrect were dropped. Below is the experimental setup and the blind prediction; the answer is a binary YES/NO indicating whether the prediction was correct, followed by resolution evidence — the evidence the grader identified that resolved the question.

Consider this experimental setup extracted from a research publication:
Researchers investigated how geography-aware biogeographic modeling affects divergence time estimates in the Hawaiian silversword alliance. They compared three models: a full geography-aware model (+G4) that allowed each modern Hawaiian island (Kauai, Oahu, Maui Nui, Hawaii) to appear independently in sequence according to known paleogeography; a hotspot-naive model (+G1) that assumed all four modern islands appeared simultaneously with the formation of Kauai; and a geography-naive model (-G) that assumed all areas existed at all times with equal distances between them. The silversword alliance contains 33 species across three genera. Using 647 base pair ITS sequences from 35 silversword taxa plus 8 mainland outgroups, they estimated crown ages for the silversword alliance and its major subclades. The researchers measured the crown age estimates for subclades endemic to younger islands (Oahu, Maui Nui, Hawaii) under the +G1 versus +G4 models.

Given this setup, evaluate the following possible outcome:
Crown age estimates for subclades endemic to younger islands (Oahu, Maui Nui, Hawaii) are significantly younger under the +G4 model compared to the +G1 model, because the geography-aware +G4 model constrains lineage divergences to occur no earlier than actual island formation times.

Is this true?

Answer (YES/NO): YES